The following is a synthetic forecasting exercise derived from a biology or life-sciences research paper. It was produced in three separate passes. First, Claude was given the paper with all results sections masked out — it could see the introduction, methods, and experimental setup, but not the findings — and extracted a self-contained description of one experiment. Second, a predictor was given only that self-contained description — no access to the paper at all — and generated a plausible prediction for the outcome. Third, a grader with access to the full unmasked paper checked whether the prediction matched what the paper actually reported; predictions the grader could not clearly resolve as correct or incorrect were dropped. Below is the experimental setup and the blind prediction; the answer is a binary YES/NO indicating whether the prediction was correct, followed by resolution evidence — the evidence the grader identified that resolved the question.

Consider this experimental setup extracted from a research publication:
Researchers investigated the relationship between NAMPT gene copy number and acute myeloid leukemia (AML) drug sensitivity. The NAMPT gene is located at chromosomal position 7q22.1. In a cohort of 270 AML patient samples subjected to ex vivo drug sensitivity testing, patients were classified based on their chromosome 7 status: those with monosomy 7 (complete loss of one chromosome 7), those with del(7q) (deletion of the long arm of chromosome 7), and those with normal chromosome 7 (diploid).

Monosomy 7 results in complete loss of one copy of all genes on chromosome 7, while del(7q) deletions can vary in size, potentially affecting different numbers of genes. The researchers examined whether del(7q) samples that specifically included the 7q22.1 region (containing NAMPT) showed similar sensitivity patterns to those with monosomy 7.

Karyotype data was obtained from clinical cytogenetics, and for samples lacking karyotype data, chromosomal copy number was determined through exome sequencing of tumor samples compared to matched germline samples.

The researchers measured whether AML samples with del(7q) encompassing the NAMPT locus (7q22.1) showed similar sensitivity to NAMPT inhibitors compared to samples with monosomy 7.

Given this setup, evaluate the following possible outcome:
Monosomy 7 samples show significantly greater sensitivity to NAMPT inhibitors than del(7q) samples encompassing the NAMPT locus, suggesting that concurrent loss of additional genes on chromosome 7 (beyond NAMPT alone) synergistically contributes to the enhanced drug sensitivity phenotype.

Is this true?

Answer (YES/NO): NO